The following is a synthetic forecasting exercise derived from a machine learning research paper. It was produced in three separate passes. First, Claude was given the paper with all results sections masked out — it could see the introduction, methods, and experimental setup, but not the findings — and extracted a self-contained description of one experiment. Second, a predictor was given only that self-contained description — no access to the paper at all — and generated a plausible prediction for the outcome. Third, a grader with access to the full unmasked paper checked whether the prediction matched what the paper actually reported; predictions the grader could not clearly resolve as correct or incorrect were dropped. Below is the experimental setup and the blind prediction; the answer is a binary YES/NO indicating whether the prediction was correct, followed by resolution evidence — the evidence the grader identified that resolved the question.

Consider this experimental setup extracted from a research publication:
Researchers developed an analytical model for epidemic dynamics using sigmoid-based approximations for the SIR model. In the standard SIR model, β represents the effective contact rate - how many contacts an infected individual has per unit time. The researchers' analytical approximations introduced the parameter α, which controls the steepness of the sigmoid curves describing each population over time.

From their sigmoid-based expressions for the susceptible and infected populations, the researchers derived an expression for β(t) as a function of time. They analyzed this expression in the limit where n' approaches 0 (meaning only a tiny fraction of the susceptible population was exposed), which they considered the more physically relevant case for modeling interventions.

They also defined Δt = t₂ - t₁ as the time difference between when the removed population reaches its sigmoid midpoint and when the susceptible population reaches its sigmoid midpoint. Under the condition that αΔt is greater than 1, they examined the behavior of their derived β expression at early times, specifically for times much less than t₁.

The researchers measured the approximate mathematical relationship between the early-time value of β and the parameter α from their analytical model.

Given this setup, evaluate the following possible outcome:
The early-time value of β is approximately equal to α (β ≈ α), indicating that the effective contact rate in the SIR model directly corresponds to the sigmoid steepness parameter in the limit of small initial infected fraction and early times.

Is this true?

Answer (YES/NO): YES